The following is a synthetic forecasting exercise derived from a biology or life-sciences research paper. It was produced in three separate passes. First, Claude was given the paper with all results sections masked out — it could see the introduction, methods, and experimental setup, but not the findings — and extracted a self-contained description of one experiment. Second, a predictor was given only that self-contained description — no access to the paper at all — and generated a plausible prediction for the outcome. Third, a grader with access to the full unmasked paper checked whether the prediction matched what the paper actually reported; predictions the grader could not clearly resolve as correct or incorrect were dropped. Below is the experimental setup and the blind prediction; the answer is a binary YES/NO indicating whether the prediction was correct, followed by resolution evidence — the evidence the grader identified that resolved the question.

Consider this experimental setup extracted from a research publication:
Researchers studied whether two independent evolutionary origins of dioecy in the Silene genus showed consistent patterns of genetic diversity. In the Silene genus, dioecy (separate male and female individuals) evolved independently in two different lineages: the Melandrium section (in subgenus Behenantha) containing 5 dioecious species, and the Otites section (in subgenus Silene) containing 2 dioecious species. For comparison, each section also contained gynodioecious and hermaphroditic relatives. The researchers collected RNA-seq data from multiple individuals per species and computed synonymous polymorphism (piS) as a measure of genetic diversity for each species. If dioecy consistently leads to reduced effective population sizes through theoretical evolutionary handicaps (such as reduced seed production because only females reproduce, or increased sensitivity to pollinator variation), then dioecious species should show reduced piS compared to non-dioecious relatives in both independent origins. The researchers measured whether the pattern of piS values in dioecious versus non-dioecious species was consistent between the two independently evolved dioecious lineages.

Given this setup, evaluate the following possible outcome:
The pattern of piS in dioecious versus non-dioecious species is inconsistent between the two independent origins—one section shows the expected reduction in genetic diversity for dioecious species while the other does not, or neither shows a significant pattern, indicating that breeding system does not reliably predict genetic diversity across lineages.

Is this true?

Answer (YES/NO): NO